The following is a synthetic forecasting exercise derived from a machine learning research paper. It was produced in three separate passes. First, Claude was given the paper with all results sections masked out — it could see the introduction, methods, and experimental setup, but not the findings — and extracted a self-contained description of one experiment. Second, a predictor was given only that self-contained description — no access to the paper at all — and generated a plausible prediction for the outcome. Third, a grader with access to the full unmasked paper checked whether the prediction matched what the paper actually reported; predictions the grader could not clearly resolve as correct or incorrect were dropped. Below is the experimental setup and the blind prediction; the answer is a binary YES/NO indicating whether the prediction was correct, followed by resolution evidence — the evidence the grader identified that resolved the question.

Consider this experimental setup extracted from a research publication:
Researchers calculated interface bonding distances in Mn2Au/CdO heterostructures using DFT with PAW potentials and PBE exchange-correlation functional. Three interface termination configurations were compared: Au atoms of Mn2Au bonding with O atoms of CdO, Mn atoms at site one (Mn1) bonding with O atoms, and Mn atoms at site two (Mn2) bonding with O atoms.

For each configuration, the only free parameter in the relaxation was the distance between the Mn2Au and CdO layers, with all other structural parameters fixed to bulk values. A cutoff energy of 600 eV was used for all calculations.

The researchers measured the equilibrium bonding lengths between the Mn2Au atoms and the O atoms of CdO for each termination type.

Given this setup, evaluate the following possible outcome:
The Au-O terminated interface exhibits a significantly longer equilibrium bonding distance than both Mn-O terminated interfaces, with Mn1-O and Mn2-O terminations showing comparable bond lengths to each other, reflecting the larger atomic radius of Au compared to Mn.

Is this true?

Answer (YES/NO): NO